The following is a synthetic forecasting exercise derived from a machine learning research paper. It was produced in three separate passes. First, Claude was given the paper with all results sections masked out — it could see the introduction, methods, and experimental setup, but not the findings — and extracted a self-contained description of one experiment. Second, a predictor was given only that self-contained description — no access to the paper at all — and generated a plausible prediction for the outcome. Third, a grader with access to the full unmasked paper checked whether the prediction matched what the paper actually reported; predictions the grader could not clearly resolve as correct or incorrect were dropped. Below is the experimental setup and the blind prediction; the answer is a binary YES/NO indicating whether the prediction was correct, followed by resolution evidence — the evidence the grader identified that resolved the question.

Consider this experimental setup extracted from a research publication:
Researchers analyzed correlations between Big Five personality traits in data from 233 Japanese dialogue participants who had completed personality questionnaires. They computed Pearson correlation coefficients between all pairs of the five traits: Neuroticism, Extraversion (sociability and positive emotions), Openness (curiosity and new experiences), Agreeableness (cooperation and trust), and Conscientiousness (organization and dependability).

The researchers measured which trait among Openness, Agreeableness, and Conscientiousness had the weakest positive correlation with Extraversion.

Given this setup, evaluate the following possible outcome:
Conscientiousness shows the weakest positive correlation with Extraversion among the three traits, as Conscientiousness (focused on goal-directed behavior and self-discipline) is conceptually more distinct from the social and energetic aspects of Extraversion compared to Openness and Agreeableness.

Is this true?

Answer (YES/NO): YES